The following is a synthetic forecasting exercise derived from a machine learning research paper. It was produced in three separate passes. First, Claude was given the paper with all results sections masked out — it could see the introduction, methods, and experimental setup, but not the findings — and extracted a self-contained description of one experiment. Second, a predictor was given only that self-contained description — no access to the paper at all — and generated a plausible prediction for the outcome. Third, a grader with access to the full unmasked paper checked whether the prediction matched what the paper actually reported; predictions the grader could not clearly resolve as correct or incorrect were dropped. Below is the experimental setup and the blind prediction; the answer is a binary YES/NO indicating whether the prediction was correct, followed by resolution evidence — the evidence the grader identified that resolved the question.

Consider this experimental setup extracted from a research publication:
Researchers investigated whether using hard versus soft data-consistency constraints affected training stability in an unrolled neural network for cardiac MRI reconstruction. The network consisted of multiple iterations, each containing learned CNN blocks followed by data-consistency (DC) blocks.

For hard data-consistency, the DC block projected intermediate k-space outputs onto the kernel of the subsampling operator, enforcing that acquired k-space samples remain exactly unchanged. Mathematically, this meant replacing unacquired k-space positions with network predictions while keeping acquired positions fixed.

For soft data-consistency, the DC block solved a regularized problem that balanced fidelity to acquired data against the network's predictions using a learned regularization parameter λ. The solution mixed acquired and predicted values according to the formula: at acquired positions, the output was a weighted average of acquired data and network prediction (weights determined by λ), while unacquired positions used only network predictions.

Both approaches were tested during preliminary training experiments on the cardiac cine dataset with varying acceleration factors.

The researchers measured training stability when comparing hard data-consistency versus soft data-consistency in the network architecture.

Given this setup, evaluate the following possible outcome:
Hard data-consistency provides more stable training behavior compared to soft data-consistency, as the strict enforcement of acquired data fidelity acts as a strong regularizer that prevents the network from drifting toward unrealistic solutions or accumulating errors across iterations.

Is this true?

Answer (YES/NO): NO